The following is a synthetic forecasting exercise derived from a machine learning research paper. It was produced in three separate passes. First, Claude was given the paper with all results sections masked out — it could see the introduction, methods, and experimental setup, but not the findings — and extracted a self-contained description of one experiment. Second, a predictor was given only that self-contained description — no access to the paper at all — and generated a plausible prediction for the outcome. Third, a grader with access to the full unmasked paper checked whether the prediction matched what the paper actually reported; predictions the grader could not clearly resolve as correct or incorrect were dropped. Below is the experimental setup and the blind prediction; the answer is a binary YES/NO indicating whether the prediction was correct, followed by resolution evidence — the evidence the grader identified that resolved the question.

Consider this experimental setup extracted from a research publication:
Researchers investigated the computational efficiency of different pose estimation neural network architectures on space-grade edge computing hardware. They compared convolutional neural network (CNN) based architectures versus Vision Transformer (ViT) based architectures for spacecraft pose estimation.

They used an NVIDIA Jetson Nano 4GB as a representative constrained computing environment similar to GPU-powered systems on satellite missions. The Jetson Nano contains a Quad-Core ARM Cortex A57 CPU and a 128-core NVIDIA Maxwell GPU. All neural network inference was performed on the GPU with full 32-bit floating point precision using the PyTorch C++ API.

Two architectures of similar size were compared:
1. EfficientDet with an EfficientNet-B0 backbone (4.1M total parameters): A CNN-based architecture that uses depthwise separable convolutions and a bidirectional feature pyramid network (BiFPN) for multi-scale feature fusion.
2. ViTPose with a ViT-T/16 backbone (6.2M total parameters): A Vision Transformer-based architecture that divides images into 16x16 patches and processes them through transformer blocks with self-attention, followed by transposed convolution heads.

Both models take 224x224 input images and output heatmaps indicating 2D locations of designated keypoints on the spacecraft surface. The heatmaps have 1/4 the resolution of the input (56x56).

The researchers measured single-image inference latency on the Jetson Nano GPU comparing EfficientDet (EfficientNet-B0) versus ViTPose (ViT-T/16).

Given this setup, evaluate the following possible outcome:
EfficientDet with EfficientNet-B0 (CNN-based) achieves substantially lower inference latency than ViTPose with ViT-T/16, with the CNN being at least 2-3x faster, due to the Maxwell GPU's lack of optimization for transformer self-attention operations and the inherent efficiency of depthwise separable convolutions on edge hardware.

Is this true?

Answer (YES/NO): NO